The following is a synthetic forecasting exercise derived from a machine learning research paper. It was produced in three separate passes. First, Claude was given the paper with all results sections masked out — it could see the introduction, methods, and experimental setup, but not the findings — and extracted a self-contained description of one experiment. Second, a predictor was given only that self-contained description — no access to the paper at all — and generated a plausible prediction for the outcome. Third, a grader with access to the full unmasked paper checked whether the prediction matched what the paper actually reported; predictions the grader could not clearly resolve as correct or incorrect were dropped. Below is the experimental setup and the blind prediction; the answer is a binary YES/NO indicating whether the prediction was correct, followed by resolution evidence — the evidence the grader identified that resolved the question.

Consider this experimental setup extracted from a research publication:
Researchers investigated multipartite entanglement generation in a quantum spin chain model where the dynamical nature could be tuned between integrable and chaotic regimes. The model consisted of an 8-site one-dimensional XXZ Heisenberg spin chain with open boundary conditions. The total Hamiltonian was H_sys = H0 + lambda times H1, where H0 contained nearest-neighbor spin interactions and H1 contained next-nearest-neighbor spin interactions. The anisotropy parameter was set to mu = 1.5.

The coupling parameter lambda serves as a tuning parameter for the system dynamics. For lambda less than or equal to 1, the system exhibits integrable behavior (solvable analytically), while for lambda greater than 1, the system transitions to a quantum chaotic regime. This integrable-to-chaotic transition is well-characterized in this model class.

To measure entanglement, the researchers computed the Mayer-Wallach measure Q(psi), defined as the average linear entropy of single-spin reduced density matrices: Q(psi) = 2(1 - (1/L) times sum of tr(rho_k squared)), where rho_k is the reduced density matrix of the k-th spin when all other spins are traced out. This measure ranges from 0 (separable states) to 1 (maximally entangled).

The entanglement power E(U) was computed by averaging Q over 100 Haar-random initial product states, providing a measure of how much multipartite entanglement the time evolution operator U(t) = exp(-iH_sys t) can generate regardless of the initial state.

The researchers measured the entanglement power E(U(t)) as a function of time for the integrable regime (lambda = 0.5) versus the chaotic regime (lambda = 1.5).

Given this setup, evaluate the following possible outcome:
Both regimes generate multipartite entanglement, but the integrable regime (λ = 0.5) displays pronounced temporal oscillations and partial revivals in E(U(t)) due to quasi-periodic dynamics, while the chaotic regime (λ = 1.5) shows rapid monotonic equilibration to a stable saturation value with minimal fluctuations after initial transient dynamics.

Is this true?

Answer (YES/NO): NO